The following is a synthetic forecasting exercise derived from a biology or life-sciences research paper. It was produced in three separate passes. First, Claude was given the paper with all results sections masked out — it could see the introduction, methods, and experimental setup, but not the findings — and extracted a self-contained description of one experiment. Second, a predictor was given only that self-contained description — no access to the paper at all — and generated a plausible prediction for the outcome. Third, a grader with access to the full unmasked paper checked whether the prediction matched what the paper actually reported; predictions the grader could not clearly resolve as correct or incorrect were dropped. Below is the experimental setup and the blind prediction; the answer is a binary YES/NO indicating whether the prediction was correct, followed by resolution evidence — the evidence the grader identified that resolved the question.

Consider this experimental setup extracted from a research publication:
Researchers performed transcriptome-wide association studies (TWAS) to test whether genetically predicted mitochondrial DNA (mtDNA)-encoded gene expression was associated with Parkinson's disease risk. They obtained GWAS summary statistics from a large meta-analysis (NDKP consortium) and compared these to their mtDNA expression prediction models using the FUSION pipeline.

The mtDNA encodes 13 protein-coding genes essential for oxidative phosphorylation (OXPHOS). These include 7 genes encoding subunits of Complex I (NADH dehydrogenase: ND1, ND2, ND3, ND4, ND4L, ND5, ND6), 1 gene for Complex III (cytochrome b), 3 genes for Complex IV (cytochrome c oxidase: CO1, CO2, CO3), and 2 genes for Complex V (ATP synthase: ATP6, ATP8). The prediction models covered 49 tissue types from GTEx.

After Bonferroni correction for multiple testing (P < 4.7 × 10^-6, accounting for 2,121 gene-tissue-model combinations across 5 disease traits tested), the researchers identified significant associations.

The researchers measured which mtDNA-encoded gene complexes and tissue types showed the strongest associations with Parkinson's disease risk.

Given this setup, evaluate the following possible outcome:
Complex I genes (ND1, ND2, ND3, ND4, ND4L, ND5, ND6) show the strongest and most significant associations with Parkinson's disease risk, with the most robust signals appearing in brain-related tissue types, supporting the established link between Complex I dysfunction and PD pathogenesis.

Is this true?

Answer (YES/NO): NO